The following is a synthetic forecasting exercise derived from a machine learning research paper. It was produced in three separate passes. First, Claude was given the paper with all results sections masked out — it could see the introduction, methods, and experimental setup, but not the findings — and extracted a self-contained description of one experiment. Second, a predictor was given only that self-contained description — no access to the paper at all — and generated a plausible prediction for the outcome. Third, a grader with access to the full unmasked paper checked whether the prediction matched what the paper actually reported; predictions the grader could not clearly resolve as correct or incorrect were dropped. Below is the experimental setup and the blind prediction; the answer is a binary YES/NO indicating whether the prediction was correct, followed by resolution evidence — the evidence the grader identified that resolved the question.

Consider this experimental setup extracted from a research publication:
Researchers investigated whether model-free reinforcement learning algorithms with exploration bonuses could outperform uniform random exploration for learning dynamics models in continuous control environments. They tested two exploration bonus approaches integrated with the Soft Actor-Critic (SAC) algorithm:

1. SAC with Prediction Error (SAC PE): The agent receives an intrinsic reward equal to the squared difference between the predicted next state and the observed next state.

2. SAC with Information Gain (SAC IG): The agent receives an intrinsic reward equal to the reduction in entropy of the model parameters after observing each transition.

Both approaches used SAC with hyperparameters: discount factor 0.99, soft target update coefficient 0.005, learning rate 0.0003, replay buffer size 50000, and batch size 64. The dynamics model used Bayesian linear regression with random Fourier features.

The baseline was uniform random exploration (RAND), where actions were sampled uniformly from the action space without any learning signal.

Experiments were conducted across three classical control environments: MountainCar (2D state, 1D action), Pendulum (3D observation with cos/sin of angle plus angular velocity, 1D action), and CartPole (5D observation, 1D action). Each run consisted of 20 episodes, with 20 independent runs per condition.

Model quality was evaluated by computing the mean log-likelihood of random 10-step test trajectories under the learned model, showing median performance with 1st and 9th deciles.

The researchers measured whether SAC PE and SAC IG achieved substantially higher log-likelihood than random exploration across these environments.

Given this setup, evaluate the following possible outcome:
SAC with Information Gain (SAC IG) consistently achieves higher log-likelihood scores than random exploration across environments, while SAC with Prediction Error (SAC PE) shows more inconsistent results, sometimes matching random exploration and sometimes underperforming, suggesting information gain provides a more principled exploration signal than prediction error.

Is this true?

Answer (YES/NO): NO